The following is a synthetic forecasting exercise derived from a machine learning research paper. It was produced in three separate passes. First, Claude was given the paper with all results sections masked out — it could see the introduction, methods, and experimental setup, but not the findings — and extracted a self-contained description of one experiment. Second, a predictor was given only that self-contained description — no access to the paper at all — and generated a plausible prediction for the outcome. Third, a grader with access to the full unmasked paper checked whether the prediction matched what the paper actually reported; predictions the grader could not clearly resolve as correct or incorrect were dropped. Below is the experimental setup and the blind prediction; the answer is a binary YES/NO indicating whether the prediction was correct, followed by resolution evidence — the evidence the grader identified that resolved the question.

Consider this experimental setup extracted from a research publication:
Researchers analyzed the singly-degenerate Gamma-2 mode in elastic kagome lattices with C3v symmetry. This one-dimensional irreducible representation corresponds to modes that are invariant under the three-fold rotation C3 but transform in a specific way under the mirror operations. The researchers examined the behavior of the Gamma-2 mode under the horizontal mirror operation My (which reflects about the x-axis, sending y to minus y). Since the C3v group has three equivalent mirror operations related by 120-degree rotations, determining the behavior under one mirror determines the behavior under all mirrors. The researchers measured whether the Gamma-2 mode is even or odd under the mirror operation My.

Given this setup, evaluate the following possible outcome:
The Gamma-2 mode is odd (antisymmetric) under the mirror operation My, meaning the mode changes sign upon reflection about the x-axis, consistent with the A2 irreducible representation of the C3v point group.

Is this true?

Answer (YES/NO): YES